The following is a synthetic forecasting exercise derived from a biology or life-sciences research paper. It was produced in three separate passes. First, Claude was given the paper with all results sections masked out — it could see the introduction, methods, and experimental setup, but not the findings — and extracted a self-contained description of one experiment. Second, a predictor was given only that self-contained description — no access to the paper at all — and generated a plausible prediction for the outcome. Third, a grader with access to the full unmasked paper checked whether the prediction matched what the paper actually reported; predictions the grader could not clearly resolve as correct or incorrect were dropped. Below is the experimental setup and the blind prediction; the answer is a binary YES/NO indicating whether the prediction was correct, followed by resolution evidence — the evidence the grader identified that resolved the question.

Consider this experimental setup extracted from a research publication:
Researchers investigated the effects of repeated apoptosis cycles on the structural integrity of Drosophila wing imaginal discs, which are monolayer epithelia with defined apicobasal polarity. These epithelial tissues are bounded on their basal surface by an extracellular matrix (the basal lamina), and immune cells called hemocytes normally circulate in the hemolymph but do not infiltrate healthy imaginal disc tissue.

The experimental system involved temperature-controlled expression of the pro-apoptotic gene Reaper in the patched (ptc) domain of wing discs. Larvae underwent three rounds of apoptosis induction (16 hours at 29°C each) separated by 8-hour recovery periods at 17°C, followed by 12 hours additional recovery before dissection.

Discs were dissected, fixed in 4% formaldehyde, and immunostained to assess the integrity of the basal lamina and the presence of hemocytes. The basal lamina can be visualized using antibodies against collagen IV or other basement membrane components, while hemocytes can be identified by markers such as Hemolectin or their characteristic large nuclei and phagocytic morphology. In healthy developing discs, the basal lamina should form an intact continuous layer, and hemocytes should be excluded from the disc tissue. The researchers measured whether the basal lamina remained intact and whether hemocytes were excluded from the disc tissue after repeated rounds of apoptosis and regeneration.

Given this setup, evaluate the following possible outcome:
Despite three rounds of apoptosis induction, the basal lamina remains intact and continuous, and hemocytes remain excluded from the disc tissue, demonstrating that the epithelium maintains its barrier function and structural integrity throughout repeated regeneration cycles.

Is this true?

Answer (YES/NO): NO